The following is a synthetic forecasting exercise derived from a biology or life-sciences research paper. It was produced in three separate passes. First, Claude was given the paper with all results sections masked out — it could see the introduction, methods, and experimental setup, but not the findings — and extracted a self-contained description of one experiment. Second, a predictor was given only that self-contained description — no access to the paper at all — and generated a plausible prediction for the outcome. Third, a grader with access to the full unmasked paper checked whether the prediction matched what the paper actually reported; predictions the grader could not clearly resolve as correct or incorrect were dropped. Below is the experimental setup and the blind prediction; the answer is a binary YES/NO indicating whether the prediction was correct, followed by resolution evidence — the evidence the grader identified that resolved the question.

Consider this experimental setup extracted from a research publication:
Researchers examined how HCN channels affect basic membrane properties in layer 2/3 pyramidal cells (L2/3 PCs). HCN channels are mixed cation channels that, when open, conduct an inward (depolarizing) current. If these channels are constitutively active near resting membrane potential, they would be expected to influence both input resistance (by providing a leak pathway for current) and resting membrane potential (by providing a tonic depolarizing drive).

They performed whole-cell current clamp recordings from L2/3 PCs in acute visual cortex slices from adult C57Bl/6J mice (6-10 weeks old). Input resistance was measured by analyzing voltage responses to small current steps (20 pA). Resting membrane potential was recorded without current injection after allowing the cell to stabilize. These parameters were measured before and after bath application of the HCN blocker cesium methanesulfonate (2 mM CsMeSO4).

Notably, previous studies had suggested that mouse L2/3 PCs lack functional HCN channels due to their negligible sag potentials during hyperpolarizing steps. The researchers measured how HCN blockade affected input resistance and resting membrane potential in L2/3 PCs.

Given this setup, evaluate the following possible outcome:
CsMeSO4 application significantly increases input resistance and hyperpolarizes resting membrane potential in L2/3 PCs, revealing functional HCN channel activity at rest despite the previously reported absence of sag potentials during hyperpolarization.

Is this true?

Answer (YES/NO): YES